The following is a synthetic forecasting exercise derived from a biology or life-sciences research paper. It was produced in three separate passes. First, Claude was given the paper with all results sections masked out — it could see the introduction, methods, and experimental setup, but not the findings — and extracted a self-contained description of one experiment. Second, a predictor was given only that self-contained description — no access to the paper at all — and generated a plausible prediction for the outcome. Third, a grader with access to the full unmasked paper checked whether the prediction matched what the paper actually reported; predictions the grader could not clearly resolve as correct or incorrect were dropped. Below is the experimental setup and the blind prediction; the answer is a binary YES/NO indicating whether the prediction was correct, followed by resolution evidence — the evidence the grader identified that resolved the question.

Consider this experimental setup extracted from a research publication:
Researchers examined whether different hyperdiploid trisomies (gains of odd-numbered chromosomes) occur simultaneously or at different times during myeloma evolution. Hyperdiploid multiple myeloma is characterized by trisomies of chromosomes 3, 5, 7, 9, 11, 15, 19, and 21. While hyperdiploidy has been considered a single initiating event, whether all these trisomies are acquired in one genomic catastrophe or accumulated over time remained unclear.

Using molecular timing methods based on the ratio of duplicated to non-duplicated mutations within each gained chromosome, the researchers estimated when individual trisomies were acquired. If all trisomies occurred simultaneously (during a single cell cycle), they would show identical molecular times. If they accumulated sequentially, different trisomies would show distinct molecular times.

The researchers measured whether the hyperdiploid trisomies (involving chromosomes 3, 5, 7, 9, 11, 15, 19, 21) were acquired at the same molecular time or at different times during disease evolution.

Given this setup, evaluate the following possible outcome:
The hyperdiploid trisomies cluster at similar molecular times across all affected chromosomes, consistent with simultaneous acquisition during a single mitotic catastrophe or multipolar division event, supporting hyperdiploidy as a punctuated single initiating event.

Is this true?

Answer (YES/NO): YES